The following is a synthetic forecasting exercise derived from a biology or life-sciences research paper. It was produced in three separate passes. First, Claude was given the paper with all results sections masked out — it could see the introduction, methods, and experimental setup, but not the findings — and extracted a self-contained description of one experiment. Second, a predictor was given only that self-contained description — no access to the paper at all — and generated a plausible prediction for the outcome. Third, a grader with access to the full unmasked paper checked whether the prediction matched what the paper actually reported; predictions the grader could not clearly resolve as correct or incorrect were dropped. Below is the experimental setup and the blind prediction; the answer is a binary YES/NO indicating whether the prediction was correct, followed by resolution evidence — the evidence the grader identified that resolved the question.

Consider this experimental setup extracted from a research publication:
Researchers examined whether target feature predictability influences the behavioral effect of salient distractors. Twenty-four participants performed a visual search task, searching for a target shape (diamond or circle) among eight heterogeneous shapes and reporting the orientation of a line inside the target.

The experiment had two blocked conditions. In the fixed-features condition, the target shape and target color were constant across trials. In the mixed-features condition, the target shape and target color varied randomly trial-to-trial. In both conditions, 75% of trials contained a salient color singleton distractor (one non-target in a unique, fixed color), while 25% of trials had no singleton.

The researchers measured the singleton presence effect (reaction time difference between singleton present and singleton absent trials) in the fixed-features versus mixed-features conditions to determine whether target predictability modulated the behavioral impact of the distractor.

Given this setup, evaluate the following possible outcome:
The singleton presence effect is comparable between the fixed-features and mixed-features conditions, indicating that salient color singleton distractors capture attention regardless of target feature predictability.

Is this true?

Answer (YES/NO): NO